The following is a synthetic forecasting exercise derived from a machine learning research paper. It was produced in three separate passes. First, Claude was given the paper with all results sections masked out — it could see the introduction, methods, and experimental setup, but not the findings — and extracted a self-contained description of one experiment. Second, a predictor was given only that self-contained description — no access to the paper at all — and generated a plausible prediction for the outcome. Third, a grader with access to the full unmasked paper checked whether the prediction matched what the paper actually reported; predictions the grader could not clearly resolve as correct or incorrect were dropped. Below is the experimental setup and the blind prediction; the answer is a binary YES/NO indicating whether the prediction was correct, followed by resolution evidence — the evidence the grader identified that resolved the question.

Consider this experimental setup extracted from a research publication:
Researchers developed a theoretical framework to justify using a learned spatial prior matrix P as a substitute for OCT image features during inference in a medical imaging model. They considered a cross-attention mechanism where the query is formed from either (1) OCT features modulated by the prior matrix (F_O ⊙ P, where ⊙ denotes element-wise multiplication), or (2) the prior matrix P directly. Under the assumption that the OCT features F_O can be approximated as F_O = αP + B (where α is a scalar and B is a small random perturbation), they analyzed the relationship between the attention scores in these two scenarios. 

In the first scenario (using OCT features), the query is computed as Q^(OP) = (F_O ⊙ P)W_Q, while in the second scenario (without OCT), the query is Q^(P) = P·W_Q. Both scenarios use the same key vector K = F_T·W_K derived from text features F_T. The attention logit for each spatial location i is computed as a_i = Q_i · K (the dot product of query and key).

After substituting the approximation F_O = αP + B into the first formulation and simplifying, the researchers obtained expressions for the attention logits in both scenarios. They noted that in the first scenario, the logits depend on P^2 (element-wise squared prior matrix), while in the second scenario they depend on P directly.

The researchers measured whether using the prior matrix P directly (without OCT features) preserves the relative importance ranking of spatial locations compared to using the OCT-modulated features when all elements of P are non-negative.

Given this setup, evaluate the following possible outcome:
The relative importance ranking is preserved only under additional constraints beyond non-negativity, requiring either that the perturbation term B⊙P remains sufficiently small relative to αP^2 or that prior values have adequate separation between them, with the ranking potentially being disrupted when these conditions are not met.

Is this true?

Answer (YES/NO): NO